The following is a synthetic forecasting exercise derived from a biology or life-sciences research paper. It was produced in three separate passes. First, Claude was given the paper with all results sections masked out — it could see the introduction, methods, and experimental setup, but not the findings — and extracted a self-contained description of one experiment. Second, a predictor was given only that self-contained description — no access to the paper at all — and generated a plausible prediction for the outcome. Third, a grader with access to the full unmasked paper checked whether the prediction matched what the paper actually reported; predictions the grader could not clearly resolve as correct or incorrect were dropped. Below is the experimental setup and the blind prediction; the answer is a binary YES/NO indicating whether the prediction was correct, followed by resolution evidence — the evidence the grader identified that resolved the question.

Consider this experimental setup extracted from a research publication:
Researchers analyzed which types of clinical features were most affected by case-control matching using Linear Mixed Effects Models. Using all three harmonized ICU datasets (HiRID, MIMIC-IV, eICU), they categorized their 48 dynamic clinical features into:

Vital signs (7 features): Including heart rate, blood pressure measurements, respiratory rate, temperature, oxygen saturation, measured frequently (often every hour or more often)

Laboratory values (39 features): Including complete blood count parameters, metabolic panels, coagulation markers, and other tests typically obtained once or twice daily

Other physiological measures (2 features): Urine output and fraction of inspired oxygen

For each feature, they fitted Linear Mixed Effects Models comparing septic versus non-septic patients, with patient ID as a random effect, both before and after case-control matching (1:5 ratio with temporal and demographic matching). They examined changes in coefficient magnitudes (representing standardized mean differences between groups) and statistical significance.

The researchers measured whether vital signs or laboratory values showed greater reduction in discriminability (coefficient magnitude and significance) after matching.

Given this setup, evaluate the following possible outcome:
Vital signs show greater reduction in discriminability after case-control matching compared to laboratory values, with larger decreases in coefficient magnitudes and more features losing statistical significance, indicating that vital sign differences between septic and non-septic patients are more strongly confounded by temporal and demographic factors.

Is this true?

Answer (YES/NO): NO